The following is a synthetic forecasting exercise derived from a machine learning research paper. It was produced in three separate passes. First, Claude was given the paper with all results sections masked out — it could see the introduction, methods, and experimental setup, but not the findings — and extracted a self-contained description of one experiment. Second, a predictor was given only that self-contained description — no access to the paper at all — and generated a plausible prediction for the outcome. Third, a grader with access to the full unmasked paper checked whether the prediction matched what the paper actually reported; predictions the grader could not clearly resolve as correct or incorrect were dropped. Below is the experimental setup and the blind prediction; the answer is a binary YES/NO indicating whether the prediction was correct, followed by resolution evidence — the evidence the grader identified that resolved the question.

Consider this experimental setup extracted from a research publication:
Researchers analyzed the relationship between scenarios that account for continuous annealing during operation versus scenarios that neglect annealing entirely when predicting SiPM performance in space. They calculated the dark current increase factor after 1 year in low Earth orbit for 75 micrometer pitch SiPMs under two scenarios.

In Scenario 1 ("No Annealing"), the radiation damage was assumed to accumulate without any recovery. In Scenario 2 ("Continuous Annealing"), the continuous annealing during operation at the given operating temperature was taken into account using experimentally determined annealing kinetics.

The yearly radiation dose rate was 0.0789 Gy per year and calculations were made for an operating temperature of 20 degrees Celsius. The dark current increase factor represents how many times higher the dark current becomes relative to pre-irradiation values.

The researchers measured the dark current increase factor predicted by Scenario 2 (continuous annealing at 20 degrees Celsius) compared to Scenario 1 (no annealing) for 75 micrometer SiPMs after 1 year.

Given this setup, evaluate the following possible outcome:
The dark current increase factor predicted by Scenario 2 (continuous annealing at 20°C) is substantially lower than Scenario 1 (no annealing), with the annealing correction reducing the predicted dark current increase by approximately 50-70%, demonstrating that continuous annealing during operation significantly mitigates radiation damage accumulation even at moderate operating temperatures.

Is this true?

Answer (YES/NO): NO